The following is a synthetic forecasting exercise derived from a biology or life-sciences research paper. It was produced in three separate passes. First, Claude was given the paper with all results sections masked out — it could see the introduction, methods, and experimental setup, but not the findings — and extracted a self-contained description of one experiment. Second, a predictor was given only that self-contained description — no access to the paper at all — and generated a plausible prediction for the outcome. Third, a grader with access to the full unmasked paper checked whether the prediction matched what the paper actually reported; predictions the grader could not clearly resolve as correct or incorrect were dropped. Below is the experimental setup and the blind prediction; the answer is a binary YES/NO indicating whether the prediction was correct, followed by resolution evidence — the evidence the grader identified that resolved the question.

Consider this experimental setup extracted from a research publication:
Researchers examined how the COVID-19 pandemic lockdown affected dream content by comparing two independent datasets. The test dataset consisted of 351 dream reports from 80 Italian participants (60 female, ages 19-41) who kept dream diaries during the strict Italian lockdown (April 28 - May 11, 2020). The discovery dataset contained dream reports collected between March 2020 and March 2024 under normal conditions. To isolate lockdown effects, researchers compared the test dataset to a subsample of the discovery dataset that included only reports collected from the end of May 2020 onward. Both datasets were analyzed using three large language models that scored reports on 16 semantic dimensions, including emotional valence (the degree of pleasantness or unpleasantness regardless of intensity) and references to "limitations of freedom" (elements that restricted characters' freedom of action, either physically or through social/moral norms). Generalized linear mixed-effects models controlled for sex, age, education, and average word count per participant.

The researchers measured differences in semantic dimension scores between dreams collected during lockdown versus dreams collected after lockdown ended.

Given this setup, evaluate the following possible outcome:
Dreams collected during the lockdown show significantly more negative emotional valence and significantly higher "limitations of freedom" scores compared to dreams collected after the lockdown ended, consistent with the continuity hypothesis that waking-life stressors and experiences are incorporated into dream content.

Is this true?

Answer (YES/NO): NO